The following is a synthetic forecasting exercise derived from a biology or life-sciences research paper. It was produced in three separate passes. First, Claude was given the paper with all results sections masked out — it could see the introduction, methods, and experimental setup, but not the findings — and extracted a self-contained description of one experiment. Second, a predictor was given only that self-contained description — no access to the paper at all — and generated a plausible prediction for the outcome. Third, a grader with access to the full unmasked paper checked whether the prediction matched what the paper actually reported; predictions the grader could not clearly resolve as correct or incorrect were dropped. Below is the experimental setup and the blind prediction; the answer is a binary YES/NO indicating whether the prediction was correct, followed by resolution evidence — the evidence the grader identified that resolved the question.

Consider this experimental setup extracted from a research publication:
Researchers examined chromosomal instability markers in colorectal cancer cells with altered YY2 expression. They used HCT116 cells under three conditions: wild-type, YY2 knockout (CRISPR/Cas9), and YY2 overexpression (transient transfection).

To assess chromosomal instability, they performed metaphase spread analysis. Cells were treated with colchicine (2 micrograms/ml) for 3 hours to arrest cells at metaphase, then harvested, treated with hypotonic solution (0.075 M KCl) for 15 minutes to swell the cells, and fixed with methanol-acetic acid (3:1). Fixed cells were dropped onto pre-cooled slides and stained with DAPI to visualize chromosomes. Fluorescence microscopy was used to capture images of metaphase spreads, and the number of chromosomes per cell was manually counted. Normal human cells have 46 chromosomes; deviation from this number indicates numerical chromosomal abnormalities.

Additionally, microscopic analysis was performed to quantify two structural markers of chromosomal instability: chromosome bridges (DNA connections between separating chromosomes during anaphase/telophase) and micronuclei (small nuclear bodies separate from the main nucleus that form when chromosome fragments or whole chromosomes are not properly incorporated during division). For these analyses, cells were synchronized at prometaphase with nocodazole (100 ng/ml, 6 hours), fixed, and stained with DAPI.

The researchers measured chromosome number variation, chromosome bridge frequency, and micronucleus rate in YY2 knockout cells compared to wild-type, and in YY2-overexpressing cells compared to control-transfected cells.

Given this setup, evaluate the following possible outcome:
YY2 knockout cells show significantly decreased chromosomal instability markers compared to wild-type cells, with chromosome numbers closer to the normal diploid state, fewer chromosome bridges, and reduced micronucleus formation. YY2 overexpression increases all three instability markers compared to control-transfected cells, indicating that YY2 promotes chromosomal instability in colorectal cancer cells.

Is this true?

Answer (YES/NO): NO